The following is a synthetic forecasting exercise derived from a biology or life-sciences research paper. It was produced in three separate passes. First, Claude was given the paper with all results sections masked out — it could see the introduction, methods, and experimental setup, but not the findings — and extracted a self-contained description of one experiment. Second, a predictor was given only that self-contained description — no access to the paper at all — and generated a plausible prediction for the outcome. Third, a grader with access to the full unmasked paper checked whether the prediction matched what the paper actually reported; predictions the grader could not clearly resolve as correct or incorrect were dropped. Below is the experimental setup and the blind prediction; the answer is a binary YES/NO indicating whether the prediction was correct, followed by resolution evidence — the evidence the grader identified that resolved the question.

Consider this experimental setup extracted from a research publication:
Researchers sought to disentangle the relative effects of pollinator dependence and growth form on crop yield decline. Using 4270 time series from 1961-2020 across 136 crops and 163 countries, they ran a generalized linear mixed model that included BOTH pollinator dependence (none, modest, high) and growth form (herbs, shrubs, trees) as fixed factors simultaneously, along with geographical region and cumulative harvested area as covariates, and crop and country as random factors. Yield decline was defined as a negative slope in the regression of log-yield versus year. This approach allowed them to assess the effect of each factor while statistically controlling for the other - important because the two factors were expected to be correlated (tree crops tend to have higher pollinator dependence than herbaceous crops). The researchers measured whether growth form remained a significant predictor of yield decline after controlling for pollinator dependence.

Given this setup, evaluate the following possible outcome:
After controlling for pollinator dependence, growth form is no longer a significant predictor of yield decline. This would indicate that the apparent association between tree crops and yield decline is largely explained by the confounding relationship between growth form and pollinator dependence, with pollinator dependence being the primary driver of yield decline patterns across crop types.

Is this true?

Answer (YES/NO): NO